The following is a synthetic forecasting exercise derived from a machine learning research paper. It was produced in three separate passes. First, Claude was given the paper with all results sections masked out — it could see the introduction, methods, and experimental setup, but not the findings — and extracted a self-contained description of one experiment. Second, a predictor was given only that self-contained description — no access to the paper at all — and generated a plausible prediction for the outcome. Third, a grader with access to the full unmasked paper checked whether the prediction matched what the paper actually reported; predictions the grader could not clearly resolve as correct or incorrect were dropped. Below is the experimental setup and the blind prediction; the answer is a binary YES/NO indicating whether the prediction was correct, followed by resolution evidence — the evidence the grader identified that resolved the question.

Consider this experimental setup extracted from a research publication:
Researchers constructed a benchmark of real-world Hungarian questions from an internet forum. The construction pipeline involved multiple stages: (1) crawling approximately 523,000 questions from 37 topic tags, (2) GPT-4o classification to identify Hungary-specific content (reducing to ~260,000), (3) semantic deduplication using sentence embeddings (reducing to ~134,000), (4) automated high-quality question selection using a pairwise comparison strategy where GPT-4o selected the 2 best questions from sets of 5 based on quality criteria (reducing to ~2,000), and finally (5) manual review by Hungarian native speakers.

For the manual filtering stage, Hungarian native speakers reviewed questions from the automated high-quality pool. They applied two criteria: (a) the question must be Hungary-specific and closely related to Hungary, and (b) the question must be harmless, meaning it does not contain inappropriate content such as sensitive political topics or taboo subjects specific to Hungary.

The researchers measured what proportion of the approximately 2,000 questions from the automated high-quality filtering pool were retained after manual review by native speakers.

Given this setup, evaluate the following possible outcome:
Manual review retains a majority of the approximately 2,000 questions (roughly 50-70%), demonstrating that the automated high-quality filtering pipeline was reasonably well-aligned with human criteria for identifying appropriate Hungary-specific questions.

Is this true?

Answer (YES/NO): NO